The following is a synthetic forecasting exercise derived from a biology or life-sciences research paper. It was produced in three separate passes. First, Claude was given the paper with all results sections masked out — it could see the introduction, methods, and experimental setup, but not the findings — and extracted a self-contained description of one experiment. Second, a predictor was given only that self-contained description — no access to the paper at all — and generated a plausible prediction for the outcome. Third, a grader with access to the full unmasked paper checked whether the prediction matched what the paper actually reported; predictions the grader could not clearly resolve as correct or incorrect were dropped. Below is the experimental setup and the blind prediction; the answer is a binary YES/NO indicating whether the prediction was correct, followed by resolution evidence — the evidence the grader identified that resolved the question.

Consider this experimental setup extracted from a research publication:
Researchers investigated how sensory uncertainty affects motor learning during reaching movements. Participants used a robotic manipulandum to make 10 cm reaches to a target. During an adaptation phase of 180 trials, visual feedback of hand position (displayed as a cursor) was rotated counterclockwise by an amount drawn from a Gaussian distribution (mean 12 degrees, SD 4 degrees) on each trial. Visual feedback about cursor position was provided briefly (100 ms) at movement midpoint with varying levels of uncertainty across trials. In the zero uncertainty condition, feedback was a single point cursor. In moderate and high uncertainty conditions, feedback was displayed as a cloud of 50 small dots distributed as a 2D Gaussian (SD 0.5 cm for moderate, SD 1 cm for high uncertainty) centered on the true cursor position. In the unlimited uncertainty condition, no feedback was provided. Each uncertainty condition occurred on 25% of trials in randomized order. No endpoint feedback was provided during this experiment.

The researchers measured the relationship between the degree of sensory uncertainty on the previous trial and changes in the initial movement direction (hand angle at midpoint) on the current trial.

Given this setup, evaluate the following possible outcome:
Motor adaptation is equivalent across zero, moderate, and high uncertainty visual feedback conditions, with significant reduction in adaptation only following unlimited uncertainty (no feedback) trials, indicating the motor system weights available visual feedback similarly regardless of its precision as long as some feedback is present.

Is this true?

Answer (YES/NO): NO